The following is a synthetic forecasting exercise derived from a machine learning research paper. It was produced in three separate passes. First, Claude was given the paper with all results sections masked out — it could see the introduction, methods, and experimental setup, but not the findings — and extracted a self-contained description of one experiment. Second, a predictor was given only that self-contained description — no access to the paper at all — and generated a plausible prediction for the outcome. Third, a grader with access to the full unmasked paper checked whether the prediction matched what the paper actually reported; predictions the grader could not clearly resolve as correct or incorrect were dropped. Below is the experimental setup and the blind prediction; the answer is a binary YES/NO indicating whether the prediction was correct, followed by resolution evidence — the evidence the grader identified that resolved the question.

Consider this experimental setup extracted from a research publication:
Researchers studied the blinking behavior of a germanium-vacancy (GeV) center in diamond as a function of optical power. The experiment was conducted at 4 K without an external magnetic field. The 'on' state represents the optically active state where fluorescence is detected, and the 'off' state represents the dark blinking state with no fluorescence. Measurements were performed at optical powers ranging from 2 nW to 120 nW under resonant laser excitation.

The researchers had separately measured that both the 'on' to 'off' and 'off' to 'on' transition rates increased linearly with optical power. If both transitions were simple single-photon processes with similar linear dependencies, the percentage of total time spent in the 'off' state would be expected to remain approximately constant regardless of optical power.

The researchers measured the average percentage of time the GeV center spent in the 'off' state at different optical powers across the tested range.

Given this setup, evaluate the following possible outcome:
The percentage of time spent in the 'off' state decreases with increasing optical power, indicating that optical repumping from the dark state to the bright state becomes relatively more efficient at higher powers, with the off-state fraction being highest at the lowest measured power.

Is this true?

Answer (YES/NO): NO